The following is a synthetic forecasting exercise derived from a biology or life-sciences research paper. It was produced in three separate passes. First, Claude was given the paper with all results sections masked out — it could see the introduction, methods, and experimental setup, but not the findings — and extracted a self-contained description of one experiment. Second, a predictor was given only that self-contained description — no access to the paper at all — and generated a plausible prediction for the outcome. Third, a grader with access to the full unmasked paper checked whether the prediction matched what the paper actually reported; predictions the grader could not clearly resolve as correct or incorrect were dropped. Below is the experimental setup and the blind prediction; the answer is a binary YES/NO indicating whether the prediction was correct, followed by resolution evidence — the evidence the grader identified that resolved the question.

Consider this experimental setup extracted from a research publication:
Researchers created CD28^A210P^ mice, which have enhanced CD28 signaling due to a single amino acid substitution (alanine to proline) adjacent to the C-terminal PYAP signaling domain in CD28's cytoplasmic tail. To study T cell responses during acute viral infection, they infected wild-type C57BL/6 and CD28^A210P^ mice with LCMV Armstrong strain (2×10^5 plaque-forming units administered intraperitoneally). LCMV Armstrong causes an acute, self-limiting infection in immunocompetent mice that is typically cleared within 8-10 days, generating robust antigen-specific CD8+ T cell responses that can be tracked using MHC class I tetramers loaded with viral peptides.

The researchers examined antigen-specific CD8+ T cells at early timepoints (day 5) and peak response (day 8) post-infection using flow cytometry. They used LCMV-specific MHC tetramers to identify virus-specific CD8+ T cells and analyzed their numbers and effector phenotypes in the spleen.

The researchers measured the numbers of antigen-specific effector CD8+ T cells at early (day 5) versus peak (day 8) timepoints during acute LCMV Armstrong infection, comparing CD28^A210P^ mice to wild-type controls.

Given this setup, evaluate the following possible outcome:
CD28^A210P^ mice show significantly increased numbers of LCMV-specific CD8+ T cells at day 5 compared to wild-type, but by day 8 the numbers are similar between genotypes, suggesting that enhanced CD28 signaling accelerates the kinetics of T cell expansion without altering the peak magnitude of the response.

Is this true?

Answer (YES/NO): NO